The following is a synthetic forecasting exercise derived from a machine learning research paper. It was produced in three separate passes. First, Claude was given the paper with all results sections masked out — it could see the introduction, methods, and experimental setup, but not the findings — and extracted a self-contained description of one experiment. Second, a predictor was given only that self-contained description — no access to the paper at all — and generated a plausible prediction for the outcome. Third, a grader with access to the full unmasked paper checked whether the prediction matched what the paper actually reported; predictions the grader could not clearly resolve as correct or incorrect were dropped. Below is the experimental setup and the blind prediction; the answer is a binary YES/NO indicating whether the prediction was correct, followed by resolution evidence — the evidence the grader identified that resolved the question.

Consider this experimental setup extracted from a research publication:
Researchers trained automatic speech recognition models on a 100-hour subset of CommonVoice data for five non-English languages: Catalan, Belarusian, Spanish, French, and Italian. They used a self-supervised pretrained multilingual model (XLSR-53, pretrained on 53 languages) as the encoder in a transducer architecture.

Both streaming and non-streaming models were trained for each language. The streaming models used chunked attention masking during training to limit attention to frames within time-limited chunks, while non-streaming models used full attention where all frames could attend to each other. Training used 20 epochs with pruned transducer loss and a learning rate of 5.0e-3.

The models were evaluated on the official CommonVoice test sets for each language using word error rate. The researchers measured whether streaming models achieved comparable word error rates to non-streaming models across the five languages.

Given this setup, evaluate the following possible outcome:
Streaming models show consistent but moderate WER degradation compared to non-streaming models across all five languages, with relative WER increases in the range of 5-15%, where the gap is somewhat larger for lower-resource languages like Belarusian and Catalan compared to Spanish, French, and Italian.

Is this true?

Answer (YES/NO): NO